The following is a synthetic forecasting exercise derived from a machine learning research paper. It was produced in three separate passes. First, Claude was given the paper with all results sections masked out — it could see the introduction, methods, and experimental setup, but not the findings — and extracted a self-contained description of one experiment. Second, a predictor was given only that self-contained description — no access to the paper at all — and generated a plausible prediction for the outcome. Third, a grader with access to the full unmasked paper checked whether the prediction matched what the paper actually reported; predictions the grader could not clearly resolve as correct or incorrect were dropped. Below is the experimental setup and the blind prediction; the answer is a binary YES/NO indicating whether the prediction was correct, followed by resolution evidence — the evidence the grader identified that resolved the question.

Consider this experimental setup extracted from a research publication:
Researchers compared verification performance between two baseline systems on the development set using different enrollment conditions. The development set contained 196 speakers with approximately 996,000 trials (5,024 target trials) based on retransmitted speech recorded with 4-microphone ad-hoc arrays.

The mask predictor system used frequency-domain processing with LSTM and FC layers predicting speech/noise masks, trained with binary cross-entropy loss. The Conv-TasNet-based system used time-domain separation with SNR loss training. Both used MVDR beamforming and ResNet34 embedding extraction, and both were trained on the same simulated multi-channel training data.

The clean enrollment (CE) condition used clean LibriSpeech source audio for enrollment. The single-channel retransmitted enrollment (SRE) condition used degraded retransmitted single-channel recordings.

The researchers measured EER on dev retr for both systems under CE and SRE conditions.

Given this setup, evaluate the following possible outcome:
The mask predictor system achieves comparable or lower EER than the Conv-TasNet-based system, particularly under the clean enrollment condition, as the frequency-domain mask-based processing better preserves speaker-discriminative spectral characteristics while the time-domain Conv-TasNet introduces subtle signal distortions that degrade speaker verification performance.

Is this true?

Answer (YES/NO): NO